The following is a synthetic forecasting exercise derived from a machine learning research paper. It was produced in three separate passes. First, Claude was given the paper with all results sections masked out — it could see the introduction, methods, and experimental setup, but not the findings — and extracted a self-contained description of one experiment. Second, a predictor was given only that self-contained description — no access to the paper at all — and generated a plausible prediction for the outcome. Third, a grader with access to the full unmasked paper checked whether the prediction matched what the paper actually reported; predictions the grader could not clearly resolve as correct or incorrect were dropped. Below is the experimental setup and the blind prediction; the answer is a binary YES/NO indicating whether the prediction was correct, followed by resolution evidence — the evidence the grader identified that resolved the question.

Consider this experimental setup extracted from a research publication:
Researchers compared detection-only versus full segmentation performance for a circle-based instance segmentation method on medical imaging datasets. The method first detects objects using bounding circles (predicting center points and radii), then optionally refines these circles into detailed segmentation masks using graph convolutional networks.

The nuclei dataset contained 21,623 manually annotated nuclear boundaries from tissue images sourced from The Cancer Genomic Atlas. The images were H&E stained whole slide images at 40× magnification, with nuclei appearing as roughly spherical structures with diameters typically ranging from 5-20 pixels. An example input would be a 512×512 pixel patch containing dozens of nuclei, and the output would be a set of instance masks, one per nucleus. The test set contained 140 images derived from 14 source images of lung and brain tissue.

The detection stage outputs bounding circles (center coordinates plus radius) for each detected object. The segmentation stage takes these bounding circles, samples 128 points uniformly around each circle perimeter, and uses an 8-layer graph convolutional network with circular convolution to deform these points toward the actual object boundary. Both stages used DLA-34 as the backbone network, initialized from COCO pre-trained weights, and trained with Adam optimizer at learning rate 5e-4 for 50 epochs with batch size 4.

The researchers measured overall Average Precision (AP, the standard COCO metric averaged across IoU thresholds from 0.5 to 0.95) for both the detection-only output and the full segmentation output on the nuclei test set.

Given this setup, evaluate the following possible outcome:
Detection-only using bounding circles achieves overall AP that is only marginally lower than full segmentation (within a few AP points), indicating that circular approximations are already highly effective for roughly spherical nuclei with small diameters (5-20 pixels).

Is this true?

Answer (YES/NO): NO